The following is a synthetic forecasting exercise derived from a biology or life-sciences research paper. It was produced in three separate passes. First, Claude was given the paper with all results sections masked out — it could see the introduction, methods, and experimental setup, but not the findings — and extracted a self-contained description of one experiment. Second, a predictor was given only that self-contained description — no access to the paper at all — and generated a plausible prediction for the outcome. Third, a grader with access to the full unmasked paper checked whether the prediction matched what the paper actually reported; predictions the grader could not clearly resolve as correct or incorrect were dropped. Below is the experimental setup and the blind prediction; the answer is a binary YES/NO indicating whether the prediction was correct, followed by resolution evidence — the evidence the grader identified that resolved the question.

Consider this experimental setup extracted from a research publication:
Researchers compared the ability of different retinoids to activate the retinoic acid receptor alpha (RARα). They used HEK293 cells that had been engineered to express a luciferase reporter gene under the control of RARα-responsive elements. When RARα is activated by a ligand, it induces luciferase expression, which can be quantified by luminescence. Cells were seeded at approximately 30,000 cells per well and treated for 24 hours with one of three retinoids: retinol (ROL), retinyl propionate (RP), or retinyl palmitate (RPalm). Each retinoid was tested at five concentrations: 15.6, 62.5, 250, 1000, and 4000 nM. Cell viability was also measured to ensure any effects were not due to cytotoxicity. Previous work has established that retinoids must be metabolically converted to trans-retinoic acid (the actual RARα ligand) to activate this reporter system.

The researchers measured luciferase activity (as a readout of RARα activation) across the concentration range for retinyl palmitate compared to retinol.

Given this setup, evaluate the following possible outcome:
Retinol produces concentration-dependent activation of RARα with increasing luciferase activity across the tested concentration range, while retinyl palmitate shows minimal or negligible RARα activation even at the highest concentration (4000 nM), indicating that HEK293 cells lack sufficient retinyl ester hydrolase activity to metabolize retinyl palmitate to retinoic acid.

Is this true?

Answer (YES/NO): NO